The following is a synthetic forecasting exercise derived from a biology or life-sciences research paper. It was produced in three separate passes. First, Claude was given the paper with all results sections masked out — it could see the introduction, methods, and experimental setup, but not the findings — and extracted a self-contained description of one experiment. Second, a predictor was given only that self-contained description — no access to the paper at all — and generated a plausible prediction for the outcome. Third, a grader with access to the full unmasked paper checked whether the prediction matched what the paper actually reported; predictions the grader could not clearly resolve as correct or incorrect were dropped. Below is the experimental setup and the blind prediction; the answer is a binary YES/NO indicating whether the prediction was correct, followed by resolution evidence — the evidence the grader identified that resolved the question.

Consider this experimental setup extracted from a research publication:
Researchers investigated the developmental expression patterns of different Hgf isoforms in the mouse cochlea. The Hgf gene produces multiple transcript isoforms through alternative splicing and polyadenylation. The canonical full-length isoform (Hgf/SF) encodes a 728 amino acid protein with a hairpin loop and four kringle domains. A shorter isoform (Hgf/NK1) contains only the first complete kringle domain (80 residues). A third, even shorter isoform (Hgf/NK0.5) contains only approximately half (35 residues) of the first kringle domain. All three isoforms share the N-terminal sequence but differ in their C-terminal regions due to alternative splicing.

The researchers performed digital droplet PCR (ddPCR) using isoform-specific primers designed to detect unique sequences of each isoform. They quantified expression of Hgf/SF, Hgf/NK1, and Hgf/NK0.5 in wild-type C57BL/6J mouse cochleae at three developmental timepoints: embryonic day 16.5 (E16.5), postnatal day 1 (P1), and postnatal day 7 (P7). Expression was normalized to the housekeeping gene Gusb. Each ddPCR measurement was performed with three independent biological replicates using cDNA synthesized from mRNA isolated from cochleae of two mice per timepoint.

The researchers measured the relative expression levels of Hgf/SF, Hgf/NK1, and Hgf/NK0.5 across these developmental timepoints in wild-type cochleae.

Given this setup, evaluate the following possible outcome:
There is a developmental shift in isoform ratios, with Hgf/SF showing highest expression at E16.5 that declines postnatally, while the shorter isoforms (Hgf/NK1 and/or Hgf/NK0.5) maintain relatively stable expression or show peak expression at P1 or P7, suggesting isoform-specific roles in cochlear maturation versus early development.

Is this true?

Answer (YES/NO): NO